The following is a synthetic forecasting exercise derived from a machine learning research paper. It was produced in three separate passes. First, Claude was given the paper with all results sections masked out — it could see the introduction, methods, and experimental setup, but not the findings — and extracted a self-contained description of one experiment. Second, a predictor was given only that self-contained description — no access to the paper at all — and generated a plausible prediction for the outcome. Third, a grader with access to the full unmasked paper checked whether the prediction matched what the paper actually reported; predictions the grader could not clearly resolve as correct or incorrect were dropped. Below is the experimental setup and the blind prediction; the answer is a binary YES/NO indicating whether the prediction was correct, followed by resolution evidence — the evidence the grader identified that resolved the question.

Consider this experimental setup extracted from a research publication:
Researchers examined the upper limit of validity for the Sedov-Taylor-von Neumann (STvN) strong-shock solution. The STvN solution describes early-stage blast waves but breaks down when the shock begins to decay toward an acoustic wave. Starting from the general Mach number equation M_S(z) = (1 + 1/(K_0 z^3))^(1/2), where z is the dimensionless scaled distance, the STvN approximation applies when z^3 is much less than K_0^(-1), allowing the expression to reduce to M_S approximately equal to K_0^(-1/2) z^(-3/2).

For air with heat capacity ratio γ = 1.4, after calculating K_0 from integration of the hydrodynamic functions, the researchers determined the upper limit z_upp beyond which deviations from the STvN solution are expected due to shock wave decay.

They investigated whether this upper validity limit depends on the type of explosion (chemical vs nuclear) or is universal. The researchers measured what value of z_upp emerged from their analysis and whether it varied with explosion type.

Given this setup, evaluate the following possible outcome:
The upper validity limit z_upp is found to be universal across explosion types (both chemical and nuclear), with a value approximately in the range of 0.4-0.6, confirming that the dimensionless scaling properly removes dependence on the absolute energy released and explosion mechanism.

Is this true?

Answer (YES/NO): YES